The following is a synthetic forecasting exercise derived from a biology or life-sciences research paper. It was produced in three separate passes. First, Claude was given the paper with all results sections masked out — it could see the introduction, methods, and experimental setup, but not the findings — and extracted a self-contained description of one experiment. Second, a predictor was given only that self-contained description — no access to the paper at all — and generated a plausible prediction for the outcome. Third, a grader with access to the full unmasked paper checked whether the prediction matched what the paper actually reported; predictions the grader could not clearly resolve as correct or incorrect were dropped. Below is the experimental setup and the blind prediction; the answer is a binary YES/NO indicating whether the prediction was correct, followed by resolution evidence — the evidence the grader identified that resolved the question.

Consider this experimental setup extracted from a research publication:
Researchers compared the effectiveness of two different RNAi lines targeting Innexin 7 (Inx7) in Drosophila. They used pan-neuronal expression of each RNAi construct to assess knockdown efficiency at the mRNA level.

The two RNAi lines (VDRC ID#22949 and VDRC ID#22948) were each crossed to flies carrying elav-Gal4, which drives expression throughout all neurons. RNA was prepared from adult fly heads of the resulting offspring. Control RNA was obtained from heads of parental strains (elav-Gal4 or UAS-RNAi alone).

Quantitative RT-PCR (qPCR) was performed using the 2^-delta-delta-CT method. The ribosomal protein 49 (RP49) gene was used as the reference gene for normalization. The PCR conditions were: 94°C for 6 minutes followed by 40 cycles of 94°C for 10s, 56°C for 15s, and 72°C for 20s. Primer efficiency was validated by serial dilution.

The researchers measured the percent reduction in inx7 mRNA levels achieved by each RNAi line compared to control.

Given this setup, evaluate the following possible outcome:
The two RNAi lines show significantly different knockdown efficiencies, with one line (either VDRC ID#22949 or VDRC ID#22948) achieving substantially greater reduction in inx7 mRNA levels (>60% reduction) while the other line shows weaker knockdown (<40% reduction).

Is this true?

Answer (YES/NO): NO